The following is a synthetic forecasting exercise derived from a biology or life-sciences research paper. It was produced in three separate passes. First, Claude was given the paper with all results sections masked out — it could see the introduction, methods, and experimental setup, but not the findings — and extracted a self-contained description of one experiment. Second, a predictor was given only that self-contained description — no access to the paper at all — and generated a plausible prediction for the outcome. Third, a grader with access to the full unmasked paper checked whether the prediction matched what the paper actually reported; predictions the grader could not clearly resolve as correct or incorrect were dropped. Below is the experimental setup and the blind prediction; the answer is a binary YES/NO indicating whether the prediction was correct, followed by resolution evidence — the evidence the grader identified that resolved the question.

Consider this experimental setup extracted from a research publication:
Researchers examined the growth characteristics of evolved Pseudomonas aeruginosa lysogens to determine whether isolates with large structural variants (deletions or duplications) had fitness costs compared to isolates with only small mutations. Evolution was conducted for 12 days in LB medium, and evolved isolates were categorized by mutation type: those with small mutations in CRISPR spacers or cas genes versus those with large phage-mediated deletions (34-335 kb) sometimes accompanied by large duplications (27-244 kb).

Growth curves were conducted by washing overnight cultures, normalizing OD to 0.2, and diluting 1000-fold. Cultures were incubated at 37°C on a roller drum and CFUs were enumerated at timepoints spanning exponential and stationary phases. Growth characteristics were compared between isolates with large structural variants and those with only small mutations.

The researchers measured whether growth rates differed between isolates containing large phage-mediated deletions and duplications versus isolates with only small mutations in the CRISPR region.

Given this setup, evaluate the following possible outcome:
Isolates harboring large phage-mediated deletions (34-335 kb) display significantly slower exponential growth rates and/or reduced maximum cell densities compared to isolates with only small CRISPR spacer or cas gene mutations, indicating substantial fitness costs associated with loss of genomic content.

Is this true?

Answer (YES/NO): NO